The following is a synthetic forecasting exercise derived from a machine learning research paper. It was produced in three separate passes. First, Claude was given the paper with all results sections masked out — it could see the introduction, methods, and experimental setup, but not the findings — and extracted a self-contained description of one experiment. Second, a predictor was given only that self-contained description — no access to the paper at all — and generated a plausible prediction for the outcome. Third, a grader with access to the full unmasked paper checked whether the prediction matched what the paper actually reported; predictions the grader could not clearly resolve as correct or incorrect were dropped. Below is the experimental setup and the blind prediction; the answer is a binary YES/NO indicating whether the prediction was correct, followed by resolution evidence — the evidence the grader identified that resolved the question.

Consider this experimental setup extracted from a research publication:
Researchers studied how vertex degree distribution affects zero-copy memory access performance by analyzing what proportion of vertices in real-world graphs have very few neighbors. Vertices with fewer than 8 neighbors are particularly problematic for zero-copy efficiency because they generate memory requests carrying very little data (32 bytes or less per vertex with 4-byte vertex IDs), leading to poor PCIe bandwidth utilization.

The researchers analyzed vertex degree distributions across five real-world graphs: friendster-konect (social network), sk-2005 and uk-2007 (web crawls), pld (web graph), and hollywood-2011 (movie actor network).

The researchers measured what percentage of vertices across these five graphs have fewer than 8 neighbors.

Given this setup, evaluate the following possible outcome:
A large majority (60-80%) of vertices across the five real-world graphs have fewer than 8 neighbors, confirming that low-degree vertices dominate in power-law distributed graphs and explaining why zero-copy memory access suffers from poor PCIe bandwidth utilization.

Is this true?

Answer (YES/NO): NO